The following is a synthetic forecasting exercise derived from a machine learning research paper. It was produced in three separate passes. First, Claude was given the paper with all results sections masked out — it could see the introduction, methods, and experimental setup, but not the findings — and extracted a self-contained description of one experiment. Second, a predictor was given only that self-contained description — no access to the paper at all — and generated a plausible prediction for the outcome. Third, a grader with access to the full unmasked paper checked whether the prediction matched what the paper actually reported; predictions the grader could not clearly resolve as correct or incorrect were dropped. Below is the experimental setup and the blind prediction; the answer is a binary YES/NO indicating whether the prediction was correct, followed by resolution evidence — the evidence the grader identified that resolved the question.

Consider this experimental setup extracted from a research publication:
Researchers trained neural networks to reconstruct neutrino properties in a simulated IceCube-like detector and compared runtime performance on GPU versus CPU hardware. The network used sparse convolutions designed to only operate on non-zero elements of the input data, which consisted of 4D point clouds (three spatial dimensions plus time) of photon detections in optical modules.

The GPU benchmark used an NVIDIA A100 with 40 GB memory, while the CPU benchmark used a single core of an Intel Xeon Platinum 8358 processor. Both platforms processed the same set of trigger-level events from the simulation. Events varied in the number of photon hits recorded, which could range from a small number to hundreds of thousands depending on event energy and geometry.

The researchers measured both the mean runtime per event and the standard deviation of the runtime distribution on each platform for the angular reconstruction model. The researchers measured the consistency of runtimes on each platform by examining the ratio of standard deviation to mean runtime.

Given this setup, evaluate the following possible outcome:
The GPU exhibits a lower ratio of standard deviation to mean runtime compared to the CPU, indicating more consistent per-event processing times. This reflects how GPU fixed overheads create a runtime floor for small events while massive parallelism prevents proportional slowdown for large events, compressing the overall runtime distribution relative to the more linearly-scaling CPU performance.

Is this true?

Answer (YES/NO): YES